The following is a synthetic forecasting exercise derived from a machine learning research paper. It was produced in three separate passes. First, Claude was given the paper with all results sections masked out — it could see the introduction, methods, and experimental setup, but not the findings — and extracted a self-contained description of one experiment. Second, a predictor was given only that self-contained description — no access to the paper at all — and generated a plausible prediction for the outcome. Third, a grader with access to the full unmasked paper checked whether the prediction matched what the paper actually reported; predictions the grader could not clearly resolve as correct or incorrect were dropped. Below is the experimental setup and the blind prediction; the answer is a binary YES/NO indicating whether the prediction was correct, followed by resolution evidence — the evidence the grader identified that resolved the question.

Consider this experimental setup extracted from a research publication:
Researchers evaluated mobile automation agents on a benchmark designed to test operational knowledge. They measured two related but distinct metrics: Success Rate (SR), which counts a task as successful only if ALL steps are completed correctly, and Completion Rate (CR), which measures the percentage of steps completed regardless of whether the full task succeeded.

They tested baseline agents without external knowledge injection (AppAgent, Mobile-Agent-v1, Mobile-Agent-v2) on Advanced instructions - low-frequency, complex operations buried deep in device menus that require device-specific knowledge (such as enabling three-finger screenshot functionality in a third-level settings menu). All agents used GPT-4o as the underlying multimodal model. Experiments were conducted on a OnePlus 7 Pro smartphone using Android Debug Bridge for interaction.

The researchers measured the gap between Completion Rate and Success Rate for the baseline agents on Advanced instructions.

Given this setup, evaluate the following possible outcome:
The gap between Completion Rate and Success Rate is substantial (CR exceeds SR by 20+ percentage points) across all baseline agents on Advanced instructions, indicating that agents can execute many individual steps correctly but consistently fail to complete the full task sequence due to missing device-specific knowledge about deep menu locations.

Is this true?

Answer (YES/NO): YES